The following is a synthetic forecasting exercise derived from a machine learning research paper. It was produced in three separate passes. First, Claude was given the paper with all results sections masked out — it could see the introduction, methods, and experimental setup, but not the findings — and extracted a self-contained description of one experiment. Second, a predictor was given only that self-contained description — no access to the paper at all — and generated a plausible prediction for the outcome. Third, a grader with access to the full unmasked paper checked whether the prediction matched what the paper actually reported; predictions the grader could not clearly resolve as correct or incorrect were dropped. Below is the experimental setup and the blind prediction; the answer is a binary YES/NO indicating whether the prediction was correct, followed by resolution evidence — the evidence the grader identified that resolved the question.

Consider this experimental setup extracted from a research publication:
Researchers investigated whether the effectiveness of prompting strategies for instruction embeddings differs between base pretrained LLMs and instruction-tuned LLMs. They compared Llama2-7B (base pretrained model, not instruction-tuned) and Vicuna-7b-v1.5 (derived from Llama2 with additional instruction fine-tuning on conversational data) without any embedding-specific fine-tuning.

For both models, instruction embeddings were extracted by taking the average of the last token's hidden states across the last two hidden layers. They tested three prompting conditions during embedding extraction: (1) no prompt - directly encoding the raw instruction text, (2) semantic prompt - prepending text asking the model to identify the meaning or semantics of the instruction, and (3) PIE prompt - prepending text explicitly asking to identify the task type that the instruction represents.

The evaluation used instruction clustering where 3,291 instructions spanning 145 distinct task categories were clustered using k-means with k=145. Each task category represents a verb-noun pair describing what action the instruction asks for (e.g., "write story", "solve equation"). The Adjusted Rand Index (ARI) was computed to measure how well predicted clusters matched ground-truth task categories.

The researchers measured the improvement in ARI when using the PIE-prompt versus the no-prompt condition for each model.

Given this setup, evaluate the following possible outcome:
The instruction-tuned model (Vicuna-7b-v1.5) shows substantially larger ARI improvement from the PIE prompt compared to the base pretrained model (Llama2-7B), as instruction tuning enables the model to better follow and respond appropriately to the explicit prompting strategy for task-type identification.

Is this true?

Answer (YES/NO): YES